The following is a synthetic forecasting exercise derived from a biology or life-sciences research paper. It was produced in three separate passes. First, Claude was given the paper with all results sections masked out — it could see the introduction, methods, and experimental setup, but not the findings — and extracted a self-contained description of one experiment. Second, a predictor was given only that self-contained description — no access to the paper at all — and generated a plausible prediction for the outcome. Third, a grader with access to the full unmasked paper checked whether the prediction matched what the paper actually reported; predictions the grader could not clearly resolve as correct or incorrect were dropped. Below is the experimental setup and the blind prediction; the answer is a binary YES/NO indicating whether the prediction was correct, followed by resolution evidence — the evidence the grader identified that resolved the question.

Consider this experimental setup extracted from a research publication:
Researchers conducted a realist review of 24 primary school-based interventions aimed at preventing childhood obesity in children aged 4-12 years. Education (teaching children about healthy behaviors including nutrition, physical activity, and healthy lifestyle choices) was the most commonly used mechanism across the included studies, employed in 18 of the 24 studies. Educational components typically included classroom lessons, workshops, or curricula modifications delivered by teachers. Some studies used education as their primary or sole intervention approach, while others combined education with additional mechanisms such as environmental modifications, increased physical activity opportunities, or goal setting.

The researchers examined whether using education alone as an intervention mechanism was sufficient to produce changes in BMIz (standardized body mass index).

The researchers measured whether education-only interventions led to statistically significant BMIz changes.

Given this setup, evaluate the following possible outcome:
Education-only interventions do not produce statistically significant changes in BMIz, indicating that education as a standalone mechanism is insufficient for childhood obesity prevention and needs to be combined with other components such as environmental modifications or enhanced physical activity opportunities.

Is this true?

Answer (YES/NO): YES